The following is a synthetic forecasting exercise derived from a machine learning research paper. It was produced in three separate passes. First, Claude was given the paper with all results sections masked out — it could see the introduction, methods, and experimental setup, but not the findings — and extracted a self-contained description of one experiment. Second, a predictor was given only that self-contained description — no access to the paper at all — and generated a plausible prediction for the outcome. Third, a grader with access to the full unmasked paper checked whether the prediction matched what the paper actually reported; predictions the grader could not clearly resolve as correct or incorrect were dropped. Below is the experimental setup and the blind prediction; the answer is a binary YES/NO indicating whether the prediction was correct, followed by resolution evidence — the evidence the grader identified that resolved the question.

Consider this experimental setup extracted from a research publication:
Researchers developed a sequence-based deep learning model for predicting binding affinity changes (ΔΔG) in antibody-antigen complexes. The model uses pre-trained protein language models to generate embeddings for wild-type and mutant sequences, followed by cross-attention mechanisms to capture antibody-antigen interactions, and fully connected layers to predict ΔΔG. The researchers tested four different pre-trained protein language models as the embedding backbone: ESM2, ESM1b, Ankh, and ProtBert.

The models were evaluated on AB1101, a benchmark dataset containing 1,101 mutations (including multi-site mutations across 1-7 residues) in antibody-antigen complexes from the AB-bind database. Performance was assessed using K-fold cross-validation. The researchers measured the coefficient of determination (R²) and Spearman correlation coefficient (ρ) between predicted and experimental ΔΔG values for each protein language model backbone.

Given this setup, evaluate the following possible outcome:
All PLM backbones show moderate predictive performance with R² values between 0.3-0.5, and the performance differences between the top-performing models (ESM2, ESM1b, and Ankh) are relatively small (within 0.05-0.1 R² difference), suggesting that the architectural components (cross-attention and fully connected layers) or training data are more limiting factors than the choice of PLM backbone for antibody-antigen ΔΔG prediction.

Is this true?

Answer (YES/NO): YES